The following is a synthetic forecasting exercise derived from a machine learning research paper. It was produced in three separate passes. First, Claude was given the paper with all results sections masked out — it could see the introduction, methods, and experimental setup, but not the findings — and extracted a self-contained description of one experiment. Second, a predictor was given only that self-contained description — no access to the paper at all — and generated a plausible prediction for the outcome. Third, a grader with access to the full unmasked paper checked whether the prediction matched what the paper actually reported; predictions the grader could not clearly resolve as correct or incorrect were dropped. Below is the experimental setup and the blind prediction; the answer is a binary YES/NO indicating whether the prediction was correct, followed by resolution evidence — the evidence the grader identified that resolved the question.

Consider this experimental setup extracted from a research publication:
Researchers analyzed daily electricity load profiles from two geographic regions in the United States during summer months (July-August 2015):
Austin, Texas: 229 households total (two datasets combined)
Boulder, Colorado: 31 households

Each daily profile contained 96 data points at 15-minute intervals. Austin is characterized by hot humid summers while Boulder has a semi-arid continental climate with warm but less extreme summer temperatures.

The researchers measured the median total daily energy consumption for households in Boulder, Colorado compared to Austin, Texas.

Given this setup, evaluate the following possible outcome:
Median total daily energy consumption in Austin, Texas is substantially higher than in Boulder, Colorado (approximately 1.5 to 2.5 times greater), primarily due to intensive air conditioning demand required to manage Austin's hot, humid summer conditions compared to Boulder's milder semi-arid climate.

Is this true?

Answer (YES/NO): YES